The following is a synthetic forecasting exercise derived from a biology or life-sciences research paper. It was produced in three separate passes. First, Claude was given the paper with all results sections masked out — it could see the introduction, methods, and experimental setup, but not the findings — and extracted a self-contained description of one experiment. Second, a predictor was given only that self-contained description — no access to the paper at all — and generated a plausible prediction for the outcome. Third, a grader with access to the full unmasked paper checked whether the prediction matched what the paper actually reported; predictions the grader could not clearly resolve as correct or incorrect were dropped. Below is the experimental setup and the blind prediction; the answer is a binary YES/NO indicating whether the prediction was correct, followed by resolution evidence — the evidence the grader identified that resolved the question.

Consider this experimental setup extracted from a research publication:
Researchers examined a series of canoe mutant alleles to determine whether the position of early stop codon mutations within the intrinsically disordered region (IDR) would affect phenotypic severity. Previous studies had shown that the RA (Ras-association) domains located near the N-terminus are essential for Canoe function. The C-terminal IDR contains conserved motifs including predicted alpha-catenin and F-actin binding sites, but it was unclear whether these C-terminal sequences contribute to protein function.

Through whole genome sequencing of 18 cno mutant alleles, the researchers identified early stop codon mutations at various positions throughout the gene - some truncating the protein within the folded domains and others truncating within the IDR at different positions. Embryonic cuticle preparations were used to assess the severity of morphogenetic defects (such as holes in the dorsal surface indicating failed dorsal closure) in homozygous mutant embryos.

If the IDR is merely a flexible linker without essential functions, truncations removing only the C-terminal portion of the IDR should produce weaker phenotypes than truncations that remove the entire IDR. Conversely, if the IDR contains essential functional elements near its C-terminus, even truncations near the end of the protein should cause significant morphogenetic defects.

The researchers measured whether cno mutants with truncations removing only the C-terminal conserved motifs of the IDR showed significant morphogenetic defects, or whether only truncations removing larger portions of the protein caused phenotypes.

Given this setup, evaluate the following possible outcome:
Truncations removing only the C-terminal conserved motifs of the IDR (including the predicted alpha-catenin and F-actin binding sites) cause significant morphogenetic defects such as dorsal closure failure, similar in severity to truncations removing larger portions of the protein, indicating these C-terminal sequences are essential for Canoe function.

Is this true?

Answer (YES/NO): NO